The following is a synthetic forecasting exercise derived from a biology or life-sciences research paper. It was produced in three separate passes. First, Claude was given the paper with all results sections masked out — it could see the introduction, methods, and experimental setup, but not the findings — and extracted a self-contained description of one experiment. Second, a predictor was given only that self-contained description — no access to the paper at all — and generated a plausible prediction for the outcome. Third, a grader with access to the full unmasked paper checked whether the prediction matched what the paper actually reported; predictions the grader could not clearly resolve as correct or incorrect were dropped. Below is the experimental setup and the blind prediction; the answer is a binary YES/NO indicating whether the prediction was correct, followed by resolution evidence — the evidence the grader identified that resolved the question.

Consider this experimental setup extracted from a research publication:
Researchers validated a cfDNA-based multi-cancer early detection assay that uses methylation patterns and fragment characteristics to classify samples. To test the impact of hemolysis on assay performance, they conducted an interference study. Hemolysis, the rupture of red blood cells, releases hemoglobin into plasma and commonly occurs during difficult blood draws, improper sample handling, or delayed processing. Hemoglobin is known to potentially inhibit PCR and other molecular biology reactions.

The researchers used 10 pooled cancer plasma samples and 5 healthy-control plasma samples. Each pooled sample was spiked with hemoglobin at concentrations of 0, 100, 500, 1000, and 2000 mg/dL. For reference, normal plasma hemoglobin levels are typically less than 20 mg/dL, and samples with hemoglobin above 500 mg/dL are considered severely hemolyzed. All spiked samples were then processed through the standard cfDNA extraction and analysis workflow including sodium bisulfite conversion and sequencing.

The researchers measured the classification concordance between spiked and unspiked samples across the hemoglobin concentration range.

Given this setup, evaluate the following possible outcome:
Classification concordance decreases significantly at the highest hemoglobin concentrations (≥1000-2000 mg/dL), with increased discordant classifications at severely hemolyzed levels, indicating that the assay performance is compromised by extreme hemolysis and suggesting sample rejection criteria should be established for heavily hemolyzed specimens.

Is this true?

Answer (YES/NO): NO